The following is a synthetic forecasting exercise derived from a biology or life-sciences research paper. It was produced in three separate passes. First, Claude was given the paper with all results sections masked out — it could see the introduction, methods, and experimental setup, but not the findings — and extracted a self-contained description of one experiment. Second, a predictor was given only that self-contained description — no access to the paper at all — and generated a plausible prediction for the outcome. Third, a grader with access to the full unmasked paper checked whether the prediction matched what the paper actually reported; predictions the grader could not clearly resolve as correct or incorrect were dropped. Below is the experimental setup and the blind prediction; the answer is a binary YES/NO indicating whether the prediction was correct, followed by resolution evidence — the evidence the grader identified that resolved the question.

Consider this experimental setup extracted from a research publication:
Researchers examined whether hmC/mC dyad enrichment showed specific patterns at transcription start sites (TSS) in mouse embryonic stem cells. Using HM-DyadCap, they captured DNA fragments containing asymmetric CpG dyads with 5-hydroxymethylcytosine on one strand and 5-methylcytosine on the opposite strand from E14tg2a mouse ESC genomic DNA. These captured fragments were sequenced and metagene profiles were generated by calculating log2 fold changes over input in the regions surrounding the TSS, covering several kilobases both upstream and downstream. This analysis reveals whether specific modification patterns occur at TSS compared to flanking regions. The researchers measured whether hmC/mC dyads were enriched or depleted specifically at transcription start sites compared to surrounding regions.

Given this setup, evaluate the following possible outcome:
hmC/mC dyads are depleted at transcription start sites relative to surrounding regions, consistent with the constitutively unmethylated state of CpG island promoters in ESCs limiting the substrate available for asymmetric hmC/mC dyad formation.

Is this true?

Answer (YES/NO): YES